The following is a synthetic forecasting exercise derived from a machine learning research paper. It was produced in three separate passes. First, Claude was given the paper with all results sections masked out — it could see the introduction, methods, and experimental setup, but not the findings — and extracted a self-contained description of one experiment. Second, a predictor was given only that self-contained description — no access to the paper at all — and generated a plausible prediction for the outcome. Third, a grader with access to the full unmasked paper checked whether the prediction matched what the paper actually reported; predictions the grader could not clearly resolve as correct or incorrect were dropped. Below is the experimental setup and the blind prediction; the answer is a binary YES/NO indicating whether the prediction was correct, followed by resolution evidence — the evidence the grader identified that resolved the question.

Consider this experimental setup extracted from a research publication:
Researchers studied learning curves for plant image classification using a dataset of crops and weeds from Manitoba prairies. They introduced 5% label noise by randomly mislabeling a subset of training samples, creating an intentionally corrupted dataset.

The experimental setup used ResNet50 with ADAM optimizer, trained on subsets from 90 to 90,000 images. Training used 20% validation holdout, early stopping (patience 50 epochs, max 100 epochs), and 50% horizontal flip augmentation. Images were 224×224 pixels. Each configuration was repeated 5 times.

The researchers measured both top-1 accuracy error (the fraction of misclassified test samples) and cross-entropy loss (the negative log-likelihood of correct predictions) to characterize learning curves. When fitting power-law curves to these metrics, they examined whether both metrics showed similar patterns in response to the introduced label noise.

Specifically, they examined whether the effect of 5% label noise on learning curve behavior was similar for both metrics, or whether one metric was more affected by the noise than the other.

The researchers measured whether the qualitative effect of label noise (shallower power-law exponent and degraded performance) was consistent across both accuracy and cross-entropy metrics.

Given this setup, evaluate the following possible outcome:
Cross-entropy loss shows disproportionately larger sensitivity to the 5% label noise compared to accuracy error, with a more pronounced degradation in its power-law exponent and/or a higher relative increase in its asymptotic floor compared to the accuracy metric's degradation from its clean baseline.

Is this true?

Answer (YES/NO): NO